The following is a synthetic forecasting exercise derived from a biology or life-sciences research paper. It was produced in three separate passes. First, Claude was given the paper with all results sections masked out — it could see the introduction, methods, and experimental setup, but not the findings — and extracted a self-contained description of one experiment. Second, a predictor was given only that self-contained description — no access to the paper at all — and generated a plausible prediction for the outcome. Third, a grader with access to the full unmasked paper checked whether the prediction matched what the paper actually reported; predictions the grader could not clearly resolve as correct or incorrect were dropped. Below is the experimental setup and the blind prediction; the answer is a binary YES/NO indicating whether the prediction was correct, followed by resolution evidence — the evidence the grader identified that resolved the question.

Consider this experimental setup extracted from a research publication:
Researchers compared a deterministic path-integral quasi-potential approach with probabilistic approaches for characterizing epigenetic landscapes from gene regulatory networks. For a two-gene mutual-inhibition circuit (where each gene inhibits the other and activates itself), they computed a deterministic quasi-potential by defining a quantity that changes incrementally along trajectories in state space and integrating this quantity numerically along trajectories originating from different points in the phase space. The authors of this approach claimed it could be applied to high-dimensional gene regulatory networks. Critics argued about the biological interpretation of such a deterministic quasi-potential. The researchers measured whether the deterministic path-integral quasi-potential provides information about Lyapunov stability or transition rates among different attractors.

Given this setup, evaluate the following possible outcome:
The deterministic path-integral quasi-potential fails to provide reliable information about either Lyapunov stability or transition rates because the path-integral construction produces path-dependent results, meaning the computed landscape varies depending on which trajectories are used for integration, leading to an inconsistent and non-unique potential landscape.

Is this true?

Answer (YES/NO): NO